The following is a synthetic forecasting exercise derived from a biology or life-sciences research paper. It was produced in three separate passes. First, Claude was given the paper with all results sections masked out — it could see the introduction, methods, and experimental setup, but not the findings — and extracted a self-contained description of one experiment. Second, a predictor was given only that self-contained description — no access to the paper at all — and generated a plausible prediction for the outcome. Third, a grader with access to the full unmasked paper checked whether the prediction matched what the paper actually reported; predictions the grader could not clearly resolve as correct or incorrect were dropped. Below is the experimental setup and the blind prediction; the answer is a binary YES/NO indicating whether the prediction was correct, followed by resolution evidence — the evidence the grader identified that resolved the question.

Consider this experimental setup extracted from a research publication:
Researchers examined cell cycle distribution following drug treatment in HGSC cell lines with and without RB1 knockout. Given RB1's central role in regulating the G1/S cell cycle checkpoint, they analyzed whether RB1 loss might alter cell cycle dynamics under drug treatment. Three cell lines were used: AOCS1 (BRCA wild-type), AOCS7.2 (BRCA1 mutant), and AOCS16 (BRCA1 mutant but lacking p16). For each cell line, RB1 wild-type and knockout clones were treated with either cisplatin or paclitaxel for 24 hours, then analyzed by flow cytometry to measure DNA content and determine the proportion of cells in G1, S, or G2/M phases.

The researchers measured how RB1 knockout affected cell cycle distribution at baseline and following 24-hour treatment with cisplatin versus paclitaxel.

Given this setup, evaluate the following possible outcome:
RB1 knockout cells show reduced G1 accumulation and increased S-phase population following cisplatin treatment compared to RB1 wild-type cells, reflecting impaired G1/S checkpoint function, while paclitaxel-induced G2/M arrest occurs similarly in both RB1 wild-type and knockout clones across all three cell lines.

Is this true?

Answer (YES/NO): NO